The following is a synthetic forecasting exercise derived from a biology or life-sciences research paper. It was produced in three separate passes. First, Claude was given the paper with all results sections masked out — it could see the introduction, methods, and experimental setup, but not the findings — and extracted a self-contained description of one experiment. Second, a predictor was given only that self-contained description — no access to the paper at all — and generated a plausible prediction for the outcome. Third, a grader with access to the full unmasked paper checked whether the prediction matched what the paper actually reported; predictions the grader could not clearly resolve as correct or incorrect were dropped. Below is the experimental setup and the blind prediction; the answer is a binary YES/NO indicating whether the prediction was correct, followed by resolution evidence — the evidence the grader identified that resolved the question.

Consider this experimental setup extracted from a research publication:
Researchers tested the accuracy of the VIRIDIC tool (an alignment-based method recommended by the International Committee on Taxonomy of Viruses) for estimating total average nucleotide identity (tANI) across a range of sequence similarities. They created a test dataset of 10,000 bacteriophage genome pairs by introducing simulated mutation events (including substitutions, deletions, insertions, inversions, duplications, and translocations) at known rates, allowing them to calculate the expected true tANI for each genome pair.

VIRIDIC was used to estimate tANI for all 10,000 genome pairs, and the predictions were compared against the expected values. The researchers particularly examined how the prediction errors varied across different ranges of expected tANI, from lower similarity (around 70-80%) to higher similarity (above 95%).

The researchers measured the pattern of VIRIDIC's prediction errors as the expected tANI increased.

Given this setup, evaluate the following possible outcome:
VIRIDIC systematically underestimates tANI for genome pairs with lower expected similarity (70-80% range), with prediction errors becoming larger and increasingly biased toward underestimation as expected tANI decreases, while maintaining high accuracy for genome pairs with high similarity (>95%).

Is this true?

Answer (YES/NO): NO